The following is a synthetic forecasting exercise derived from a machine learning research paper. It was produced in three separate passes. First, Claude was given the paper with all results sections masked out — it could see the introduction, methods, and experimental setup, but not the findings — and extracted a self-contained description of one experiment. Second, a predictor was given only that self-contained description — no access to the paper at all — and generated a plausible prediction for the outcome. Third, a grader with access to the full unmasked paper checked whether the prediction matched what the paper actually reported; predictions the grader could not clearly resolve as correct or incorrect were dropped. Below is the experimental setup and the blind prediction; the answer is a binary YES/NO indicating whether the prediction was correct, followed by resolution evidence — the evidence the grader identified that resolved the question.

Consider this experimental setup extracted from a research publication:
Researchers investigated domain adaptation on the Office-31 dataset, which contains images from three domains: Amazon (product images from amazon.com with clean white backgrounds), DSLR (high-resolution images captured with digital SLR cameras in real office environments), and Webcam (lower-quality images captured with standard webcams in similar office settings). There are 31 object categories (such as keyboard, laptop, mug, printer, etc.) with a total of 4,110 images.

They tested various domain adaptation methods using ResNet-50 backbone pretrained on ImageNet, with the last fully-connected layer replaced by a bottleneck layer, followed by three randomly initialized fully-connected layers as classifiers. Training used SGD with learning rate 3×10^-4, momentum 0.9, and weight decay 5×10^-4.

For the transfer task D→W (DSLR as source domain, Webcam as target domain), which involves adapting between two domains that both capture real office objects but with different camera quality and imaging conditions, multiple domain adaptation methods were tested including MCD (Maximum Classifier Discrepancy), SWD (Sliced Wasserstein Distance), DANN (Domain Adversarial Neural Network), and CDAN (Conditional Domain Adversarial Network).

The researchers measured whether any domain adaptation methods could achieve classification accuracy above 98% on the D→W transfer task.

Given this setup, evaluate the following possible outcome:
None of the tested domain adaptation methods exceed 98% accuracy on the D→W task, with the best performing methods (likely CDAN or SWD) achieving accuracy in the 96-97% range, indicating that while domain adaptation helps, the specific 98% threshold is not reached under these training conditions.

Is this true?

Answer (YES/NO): NO